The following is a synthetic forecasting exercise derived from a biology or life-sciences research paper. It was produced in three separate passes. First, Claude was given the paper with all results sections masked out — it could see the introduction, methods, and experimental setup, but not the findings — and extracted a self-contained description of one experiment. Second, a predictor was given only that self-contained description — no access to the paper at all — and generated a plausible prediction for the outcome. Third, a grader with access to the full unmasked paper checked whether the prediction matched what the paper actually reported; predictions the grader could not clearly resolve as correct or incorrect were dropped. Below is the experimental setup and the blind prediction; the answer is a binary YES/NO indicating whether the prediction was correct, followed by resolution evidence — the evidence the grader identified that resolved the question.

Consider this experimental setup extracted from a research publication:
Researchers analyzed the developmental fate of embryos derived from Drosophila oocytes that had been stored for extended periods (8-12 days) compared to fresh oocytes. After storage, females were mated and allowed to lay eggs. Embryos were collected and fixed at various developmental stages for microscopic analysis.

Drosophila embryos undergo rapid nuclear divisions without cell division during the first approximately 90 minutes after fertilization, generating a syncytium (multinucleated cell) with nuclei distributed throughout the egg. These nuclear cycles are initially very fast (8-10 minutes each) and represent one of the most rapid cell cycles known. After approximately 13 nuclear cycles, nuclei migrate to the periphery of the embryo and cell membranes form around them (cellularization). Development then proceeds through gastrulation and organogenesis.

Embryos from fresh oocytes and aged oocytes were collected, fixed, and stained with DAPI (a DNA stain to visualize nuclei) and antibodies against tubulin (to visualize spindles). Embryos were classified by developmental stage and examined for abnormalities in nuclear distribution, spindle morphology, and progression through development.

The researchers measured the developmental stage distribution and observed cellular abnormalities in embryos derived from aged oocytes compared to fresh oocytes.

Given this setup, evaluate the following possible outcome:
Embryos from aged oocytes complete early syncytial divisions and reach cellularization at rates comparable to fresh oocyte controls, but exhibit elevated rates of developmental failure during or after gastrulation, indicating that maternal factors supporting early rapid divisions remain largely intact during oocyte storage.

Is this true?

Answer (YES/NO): NO